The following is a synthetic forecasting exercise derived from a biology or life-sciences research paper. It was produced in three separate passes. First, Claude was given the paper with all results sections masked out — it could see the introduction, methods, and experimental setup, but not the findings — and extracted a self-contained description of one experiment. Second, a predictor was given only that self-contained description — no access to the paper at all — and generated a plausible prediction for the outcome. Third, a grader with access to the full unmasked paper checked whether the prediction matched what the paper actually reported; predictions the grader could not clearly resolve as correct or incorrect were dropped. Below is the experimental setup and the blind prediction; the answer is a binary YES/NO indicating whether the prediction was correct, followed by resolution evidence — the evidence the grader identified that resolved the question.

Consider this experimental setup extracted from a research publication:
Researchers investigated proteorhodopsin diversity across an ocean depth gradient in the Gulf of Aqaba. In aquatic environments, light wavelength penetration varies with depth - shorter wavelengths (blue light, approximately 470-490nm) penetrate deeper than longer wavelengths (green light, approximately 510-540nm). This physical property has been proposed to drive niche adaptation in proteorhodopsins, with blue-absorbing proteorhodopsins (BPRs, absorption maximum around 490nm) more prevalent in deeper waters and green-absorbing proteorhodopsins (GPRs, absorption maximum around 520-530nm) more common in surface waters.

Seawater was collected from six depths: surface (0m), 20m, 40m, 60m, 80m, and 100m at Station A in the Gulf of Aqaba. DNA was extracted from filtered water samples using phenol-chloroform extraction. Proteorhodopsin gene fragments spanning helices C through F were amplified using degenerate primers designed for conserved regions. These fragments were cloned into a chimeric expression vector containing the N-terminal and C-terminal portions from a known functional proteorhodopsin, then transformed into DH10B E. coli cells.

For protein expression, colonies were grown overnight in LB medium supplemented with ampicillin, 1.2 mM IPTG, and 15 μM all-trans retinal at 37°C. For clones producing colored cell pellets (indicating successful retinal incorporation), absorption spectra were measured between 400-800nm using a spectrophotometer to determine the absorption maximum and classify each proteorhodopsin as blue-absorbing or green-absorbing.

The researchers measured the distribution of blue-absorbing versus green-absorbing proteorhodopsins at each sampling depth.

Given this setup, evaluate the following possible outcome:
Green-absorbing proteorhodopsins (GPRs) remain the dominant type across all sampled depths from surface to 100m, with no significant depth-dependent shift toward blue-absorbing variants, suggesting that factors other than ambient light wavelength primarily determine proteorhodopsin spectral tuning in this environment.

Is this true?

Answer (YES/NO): NO